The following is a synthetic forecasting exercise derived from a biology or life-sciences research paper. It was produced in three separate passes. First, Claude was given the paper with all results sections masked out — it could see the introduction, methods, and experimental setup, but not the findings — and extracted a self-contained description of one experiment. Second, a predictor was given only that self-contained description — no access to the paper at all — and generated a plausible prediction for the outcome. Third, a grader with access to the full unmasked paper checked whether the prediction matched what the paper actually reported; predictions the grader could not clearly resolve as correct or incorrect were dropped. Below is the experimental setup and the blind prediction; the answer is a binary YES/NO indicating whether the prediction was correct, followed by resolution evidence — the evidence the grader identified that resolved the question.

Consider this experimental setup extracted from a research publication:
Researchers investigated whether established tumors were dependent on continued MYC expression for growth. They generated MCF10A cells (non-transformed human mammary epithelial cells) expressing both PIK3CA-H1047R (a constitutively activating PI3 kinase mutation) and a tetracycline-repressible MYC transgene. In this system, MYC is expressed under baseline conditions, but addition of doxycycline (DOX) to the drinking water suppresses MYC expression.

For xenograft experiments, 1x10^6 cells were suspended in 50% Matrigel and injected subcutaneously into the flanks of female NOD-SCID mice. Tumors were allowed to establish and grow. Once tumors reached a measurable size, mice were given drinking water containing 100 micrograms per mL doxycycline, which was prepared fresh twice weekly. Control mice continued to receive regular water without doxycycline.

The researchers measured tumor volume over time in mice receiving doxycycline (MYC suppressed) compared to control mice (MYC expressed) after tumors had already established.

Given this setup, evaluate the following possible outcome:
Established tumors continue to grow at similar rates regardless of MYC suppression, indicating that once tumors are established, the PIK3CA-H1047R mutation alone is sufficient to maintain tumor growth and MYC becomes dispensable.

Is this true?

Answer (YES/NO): NO